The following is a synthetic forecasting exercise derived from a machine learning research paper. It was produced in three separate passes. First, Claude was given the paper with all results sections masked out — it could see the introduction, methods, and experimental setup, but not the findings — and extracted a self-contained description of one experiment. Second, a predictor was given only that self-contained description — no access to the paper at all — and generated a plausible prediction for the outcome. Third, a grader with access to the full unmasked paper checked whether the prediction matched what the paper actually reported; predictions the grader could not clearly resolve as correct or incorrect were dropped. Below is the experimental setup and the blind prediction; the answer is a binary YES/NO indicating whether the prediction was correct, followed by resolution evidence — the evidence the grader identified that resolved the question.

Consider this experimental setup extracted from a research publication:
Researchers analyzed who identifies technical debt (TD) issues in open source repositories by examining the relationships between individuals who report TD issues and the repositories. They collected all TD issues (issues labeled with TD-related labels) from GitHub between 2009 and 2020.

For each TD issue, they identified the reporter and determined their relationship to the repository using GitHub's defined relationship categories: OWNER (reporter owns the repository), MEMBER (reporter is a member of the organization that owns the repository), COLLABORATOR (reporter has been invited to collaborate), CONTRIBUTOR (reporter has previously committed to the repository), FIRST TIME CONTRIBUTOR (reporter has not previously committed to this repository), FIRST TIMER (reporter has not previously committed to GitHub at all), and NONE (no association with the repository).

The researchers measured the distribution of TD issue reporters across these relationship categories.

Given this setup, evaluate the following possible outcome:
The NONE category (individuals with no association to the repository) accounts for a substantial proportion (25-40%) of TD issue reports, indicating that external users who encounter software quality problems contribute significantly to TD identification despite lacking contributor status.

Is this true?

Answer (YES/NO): NO